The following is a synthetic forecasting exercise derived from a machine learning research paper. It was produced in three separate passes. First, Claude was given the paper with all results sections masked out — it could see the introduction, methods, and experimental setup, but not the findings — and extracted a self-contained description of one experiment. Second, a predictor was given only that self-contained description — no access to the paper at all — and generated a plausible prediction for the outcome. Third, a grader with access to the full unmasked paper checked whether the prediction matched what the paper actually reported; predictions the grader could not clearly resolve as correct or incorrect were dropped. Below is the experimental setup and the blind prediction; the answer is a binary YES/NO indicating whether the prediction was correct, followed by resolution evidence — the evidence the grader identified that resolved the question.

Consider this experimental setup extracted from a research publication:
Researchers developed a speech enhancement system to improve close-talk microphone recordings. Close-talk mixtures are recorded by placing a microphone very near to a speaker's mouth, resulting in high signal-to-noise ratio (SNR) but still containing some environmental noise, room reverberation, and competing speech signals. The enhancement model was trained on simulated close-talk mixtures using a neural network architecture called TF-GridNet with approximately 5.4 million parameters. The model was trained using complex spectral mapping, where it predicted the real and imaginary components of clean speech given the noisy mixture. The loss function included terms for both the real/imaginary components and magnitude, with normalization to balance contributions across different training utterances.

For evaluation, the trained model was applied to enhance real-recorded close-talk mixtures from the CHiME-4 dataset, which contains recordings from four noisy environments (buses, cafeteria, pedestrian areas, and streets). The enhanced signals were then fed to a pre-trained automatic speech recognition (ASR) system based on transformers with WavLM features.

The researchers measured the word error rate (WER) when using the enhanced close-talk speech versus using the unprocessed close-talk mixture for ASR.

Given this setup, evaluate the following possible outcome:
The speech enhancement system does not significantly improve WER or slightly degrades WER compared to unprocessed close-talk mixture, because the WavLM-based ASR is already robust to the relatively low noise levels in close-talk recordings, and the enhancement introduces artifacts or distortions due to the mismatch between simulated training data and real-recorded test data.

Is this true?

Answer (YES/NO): YES